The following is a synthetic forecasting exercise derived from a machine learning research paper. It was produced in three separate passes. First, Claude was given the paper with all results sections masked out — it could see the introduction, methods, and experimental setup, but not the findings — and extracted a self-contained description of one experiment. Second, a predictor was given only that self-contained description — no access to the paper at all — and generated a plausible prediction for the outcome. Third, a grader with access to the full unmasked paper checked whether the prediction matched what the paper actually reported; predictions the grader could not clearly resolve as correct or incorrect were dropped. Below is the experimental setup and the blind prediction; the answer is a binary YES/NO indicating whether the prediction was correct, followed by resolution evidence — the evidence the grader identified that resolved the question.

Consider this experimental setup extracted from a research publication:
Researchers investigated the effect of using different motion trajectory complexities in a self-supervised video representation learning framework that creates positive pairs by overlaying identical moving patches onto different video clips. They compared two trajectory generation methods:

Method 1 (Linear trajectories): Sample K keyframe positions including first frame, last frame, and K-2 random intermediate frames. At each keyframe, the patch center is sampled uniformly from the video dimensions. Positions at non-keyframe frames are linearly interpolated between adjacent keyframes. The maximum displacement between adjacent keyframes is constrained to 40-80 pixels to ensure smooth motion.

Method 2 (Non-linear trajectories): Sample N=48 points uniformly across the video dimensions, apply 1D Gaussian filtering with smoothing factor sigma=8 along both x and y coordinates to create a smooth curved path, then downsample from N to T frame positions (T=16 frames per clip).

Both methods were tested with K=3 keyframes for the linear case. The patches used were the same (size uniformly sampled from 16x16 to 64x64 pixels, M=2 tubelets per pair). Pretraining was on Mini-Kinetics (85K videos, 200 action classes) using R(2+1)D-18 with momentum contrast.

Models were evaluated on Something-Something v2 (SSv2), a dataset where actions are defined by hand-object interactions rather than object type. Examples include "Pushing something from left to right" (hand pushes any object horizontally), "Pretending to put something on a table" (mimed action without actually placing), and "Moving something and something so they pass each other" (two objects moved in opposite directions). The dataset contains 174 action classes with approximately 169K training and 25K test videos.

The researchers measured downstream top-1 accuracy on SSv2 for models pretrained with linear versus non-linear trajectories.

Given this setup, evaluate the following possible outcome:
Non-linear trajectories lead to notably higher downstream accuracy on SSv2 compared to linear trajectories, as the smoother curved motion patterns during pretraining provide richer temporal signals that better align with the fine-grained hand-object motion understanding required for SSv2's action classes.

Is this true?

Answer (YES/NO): YES